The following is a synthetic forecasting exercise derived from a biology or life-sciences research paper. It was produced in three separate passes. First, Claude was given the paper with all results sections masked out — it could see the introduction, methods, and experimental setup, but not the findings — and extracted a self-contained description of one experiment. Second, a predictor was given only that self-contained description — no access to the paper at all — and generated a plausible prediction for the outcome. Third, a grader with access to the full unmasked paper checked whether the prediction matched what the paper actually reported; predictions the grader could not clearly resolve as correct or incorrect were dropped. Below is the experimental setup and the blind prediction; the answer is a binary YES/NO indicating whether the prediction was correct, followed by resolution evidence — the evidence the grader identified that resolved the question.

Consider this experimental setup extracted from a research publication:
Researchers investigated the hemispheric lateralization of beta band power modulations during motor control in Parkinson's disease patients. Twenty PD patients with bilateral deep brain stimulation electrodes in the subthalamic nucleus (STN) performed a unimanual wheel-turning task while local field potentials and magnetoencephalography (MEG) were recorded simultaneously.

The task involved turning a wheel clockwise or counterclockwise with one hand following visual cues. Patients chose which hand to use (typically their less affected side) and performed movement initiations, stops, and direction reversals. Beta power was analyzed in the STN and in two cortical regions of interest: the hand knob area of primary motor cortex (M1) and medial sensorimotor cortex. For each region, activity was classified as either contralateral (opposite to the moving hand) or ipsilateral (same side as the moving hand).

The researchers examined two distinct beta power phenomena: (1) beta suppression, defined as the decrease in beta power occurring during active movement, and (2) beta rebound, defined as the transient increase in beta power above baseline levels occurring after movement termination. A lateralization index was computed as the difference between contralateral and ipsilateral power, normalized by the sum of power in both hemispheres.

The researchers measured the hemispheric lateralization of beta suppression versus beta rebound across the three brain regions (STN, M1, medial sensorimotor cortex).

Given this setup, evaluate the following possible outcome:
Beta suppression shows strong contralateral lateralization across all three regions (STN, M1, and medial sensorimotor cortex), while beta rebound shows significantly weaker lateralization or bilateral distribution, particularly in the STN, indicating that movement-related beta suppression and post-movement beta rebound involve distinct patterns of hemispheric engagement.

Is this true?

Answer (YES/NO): NO